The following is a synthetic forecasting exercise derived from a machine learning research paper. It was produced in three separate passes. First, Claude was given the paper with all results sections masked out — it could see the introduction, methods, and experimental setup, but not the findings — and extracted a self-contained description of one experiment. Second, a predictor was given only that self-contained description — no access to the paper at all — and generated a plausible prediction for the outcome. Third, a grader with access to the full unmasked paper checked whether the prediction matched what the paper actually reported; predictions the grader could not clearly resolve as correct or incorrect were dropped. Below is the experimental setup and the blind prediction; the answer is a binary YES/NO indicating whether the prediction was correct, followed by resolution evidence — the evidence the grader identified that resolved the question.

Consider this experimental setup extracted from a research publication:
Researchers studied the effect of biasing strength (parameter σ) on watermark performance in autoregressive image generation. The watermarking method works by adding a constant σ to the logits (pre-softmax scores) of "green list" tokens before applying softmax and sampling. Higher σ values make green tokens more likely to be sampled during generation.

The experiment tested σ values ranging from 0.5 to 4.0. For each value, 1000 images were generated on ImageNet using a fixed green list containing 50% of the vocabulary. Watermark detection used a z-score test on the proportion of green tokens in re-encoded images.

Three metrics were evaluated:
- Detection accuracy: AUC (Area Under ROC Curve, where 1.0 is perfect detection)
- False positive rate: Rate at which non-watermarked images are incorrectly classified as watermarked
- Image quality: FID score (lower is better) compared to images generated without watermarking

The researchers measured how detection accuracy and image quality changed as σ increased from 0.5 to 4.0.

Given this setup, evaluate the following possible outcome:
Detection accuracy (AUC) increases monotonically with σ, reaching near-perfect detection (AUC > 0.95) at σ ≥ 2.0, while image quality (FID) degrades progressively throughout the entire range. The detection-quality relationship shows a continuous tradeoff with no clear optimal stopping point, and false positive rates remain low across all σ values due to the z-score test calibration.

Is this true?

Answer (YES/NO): NO